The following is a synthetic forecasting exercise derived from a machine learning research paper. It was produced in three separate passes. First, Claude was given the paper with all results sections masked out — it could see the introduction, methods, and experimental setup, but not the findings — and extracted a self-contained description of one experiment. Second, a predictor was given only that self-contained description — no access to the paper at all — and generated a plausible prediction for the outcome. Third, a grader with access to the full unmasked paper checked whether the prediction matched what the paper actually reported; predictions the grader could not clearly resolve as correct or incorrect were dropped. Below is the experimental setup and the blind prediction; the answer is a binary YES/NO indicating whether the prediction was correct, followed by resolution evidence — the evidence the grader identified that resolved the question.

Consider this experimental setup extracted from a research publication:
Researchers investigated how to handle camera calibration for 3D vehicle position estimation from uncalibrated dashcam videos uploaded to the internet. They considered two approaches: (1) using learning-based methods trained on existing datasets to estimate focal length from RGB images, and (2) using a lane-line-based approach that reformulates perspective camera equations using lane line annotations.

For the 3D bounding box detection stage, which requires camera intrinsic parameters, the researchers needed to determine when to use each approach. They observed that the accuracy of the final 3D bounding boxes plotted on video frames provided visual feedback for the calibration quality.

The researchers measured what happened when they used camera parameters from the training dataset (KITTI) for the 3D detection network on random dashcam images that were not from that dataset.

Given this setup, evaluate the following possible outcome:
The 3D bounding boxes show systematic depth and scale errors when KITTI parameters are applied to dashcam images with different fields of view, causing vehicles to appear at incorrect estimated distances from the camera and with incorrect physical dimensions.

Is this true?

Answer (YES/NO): NO